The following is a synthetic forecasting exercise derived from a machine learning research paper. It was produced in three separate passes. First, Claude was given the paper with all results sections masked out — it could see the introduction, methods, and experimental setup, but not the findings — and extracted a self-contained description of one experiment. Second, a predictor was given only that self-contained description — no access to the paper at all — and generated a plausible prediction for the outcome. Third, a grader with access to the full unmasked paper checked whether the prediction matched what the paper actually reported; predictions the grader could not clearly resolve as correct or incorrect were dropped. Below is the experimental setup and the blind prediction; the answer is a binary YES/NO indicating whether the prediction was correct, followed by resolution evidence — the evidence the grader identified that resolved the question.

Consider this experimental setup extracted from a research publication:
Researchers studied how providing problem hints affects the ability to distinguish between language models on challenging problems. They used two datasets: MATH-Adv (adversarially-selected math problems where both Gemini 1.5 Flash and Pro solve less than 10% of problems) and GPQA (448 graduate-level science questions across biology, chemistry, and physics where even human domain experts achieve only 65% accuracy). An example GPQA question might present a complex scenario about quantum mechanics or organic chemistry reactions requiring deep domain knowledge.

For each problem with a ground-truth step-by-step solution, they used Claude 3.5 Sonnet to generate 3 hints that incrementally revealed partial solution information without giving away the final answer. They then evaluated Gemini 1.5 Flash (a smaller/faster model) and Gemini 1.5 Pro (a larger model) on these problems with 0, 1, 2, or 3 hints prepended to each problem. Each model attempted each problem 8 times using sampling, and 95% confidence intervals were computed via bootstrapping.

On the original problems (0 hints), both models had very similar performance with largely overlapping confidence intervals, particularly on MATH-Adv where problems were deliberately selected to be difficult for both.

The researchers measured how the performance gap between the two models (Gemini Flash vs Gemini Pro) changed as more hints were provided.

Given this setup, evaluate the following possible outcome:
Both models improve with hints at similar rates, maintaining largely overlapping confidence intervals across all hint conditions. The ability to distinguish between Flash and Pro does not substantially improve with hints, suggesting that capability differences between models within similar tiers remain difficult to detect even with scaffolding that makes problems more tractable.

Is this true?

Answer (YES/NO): NO